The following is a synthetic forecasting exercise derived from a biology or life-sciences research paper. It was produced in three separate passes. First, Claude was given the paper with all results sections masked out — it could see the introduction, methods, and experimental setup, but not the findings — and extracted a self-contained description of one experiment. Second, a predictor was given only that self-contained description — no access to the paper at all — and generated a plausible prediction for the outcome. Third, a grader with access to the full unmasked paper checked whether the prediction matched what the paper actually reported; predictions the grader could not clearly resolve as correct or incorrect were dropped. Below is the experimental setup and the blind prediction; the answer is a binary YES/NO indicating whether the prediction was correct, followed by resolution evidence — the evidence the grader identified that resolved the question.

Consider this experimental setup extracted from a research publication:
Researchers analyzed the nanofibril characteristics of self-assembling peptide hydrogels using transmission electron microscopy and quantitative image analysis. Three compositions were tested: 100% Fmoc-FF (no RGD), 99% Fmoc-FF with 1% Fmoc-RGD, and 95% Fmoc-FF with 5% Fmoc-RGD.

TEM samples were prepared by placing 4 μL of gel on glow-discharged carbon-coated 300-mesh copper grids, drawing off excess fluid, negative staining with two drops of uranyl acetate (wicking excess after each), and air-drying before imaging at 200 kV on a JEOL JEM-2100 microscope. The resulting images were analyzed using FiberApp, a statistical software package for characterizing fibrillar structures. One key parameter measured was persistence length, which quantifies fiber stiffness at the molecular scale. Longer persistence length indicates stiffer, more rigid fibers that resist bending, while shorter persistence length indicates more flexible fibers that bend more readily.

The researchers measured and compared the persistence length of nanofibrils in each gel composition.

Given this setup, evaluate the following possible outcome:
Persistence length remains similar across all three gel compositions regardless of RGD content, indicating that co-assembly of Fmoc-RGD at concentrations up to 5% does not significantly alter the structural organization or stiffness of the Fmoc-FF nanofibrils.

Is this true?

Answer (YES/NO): NO